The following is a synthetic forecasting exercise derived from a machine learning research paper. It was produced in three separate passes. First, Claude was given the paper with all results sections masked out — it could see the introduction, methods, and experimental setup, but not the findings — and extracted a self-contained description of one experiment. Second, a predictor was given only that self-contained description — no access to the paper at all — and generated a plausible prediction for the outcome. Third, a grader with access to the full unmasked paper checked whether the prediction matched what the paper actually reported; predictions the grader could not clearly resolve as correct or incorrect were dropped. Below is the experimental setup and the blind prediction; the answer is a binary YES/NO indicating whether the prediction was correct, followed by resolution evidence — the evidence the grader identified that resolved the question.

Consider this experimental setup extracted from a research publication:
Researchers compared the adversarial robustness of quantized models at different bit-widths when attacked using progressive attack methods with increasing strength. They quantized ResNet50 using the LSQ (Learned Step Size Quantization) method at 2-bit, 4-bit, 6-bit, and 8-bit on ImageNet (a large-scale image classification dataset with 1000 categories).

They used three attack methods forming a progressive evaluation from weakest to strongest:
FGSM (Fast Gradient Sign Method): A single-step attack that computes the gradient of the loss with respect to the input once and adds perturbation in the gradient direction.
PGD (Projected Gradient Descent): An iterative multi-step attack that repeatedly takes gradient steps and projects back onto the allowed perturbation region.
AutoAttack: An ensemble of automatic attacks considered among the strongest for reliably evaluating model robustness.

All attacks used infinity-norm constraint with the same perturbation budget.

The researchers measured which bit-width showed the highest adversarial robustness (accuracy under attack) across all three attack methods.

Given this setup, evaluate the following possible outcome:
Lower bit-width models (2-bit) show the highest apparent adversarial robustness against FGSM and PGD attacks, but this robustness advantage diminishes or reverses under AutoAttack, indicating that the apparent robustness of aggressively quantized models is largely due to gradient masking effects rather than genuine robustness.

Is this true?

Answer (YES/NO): NO